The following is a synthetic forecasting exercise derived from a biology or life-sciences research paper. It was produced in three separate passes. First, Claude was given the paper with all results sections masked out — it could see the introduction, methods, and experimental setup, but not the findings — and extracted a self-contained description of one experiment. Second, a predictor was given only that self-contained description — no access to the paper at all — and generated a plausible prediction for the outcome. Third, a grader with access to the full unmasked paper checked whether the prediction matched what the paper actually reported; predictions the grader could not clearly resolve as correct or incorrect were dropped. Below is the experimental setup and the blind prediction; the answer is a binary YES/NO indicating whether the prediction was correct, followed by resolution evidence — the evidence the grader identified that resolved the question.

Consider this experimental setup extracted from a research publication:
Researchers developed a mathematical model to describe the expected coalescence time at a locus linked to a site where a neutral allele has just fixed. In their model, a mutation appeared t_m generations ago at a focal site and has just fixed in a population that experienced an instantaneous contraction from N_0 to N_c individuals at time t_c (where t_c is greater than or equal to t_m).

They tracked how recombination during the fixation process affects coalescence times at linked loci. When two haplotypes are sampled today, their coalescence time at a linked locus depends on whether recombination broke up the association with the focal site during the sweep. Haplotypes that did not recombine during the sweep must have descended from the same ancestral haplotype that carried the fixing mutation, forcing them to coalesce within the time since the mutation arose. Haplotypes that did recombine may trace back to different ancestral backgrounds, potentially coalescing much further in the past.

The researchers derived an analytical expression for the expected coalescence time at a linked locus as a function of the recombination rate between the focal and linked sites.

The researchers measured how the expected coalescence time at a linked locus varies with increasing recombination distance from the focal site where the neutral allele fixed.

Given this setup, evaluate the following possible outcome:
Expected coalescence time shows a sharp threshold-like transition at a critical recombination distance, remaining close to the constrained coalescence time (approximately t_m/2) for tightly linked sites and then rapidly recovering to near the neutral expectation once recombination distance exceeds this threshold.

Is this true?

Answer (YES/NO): NO